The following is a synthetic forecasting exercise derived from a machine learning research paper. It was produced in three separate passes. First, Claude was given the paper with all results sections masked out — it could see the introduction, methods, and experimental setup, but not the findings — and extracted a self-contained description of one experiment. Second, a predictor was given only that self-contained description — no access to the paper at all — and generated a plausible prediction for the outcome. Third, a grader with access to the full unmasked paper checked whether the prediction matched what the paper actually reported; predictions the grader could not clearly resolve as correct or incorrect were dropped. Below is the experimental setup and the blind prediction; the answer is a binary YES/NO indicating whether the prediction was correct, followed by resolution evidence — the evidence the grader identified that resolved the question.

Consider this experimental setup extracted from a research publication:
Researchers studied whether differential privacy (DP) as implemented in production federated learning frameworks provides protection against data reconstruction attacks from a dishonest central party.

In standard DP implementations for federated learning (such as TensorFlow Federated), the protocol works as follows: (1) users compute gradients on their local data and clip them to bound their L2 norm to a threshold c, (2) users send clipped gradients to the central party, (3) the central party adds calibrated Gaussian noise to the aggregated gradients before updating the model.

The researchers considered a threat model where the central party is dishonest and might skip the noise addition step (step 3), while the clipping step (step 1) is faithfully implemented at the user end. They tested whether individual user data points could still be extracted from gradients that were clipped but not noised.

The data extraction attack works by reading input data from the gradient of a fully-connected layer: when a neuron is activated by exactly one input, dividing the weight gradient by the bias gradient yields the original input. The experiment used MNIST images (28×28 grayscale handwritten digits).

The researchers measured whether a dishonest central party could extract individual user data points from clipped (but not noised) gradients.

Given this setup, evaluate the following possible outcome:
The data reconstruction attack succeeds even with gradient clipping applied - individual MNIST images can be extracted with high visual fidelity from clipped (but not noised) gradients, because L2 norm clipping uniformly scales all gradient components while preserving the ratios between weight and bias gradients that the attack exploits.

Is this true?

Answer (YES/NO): YES